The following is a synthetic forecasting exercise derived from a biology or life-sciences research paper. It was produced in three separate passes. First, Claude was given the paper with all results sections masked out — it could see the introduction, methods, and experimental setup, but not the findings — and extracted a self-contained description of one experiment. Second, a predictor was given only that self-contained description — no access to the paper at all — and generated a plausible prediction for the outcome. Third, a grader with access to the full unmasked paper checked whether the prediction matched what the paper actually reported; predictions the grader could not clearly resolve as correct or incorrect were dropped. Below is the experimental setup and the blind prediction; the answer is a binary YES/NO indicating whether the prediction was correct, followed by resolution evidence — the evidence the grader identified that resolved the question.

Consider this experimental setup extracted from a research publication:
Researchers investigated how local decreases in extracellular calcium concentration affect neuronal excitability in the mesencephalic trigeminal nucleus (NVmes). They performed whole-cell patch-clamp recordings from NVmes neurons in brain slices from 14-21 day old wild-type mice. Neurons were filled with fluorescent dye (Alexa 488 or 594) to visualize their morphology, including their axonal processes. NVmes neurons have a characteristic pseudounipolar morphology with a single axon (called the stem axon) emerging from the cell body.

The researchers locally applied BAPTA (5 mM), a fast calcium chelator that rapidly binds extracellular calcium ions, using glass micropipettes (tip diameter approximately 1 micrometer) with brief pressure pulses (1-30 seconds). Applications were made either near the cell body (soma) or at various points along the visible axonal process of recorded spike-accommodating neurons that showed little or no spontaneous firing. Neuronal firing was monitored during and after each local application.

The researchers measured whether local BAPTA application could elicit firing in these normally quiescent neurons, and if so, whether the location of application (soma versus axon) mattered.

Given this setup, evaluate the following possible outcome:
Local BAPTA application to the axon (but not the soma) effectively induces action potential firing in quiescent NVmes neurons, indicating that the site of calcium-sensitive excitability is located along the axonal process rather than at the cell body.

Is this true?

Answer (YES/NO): YES